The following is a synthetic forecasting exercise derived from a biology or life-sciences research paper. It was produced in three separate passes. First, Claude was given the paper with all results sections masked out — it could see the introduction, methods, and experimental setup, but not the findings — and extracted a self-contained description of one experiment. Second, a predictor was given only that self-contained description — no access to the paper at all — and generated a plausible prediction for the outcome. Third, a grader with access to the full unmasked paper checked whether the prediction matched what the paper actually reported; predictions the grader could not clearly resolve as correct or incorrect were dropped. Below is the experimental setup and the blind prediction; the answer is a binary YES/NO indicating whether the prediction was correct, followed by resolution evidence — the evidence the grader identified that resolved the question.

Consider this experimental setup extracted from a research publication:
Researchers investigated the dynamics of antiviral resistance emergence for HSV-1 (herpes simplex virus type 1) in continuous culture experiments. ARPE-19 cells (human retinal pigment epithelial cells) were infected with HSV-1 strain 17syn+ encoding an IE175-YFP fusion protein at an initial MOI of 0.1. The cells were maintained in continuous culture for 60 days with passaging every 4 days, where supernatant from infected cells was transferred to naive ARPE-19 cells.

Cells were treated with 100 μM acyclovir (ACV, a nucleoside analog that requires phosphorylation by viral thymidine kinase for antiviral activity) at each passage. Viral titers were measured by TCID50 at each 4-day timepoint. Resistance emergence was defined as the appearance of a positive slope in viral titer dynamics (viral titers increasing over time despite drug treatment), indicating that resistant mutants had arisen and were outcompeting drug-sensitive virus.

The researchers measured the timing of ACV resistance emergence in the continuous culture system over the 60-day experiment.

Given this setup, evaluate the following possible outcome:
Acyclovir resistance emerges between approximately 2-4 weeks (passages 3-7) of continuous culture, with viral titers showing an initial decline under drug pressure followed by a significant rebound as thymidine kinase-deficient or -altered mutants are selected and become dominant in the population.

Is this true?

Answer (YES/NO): NO